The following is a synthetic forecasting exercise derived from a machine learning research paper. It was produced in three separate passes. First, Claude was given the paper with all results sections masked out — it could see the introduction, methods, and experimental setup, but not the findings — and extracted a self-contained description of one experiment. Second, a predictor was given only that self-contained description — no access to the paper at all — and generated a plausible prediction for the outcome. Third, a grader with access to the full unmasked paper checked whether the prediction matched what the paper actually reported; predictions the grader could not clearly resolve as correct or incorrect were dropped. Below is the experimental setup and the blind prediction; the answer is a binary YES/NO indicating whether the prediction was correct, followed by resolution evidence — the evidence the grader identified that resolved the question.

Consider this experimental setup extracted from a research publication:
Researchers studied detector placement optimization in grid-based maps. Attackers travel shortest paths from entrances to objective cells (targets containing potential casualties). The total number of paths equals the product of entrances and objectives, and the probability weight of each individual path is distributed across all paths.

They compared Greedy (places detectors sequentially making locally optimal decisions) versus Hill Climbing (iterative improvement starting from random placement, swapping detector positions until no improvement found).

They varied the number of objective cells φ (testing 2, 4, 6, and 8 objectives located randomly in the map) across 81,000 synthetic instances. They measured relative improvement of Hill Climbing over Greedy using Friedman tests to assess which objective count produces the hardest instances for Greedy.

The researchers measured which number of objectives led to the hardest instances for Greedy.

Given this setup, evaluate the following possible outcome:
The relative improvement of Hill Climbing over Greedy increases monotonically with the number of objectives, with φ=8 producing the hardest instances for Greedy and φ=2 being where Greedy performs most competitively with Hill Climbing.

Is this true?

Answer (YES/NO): NO